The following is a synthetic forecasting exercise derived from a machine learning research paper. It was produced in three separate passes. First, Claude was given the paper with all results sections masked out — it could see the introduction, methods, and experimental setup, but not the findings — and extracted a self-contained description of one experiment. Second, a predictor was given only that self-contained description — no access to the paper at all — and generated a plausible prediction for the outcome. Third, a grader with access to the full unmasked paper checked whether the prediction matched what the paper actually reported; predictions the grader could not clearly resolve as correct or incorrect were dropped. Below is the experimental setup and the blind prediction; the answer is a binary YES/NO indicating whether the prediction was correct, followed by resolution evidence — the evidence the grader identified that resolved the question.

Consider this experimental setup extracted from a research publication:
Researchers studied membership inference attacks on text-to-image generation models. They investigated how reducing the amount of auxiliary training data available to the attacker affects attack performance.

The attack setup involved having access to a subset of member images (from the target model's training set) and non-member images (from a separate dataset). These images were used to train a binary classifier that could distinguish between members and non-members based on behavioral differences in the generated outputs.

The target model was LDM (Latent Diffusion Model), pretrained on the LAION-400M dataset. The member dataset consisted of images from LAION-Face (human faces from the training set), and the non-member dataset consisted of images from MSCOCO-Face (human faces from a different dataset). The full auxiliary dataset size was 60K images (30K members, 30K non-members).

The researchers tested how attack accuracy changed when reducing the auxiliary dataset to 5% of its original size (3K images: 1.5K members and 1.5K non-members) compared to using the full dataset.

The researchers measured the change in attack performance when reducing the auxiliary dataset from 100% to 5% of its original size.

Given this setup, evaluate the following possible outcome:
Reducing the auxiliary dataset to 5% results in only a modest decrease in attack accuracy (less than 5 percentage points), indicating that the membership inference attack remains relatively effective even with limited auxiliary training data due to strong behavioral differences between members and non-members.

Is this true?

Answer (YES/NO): YES